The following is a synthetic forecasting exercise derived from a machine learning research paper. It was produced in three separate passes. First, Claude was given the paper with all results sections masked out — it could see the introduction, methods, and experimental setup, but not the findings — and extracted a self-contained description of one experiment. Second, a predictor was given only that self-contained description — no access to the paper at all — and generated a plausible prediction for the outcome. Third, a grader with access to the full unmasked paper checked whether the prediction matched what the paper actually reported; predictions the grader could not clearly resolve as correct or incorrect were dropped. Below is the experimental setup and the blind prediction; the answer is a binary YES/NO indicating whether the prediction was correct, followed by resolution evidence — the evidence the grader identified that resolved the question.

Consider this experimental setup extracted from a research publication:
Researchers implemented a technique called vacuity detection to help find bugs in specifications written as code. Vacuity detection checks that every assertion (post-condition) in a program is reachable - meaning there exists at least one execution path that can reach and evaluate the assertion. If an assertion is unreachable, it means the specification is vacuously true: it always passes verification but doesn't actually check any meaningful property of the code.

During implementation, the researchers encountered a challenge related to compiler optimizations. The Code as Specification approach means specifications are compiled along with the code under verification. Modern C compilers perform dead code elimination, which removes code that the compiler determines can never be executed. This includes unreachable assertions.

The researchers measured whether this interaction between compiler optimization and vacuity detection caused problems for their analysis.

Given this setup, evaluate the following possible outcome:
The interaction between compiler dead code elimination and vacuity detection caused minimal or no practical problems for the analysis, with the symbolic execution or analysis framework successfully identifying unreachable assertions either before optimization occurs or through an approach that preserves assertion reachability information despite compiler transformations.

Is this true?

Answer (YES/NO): NO